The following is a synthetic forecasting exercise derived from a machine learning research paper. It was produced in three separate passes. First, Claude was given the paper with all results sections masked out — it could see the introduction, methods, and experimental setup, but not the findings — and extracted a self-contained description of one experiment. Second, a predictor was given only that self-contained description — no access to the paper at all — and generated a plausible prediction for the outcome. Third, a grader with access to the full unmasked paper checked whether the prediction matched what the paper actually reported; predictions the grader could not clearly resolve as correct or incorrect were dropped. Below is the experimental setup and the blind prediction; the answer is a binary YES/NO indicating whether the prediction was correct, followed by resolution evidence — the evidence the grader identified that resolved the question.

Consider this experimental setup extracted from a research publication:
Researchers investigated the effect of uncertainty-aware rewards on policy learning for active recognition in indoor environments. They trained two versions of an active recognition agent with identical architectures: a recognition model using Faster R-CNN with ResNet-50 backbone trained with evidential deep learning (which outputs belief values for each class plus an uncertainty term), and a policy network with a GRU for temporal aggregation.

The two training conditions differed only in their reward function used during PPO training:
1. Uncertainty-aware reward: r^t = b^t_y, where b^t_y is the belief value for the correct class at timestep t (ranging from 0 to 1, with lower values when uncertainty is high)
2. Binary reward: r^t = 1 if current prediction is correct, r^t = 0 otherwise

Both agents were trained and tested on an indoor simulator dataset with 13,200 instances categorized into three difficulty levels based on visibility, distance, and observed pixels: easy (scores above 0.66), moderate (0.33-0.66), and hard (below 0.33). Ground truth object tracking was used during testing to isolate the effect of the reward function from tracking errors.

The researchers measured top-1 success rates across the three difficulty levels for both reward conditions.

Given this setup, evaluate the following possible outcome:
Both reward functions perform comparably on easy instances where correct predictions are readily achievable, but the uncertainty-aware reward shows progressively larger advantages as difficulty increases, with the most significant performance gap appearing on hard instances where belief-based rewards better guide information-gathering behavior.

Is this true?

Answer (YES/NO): YES